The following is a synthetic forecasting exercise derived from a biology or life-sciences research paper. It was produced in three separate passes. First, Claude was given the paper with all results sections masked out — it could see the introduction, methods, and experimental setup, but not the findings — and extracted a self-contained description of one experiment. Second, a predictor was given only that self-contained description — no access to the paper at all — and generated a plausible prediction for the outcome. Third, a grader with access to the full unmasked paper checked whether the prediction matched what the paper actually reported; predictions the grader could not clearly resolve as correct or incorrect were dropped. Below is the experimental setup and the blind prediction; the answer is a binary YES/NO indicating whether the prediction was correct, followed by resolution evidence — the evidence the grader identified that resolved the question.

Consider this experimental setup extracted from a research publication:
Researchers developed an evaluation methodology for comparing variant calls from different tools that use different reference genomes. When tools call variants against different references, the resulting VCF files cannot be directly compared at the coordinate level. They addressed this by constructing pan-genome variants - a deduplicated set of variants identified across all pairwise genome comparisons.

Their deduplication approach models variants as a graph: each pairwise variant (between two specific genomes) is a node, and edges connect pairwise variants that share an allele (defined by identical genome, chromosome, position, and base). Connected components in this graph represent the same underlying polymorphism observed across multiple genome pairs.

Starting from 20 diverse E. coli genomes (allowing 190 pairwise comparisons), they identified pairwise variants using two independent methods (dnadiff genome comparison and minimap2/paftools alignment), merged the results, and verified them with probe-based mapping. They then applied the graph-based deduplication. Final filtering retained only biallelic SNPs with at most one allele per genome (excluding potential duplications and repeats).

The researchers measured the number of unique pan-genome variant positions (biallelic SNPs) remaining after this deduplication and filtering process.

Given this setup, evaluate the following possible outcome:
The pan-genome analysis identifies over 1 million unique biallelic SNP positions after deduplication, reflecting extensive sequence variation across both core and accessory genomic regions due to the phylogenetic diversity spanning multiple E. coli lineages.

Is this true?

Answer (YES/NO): NO